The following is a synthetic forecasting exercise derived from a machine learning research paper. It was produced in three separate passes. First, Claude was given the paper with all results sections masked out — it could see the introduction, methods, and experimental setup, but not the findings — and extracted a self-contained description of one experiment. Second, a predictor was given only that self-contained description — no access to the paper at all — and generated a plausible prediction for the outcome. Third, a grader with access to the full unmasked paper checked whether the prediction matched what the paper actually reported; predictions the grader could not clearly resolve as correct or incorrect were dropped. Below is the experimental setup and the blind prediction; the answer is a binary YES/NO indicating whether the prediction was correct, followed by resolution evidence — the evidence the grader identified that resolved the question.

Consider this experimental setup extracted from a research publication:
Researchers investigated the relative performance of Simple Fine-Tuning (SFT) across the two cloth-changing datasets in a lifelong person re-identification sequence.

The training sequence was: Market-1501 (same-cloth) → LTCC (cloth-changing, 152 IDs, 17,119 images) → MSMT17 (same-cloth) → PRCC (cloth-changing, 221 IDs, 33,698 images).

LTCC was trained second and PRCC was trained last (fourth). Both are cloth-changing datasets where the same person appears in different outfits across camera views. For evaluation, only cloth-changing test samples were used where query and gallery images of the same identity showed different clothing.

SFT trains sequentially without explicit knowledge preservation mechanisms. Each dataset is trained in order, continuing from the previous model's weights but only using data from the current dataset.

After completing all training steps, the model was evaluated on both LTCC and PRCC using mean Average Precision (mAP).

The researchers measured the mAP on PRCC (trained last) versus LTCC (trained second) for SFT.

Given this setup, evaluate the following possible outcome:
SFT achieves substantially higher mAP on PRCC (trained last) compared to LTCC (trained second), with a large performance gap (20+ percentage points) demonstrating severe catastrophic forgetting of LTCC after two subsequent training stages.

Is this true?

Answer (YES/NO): YES